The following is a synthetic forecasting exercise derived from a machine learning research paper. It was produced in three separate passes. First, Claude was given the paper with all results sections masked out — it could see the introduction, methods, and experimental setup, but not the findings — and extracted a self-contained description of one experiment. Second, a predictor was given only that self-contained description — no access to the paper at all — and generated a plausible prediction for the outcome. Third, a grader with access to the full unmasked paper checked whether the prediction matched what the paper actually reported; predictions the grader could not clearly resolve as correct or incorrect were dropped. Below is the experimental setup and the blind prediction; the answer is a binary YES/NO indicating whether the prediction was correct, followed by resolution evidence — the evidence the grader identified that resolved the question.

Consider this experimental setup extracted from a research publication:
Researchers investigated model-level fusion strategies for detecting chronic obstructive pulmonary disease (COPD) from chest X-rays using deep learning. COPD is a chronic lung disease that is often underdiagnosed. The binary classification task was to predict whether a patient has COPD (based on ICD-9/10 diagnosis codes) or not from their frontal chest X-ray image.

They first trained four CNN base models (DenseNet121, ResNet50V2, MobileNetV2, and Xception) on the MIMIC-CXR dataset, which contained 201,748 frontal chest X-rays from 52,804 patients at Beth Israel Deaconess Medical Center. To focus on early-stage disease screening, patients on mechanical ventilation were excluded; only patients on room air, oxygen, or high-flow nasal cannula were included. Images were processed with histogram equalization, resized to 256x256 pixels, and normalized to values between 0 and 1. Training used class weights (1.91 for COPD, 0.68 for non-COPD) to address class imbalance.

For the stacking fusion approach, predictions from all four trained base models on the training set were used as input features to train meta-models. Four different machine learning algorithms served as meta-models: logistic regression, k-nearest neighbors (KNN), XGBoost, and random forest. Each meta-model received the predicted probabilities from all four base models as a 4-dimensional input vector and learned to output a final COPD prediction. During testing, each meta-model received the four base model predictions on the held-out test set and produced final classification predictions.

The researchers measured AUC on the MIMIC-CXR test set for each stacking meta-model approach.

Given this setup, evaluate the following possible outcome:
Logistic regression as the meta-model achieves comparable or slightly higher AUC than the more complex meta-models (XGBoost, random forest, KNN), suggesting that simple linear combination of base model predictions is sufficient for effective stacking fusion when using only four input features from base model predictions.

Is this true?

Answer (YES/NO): YES